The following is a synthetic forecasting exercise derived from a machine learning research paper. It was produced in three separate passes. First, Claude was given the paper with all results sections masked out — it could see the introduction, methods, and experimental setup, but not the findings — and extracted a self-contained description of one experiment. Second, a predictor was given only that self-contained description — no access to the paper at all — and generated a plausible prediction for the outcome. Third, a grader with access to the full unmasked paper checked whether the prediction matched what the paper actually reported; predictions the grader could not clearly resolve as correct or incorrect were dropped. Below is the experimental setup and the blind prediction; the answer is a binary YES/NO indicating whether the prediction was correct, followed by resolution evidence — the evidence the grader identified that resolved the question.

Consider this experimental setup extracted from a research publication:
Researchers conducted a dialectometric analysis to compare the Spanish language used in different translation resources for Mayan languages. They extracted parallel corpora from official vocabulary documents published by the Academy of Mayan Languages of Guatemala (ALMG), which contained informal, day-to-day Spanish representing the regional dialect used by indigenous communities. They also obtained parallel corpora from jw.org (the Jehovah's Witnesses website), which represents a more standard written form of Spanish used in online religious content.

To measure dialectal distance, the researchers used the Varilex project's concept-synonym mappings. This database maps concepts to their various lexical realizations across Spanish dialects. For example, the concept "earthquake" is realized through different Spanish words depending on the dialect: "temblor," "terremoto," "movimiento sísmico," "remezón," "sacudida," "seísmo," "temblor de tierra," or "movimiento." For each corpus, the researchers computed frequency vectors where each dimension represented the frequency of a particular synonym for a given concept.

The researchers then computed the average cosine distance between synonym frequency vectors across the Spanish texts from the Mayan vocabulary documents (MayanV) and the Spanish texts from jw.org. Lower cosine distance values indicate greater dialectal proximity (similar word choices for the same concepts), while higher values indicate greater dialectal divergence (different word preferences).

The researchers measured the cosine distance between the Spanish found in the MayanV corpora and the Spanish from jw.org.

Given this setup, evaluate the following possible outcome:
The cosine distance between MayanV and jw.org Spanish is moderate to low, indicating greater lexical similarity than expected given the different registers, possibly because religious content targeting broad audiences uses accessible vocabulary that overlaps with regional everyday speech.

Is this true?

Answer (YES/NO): NO